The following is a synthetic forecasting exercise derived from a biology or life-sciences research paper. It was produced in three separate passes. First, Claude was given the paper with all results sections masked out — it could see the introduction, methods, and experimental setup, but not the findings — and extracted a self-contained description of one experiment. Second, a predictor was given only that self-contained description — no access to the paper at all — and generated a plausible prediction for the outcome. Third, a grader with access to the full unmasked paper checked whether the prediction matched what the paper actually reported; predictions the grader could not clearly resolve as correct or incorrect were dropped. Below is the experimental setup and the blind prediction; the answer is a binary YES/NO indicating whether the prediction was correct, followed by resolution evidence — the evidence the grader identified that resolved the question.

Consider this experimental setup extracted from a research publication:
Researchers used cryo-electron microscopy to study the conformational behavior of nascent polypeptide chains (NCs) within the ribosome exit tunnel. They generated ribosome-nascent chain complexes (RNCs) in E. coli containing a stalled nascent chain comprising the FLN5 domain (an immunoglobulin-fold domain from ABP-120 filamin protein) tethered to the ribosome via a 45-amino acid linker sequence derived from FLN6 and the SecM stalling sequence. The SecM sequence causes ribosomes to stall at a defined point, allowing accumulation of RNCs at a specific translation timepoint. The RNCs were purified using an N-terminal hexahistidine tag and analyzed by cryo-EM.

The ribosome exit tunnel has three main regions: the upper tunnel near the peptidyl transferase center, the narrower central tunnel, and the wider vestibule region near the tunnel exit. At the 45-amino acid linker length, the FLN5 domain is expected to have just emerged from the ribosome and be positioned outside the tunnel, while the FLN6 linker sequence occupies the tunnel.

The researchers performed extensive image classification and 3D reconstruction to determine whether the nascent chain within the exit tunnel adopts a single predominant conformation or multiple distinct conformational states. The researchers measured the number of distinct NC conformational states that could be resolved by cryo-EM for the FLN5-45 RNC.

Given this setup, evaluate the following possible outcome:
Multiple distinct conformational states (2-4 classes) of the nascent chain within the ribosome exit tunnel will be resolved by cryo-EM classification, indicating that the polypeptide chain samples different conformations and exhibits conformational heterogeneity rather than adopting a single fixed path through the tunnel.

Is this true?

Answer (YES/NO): YES